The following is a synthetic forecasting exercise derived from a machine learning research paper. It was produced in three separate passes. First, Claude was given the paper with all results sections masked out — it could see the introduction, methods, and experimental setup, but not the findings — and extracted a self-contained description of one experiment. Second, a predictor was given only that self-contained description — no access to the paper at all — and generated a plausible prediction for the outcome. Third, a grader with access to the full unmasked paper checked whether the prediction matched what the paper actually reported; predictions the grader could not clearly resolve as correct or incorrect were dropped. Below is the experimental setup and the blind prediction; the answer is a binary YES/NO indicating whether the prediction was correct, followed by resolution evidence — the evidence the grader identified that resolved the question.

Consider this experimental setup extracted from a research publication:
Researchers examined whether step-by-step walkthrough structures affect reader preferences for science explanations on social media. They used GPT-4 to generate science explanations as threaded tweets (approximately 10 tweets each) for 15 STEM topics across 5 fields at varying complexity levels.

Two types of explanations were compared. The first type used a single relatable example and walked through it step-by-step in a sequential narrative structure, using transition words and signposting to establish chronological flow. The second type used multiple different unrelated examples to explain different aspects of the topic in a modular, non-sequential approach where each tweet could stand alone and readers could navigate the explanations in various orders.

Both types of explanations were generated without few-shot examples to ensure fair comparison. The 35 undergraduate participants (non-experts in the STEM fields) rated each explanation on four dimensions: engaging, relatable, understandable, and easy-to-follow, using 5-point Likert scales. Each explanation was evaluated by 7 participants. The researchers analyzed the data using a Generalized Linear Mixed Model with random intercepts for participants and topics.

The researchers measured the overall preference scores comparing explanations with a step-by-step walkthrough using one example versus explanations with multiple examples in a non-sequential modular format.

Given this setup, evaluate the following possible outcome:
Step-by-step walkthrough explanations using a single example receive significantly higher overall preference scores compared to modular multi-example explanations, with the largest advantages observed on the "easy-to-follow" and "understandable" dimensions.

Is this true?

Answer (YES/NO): NO